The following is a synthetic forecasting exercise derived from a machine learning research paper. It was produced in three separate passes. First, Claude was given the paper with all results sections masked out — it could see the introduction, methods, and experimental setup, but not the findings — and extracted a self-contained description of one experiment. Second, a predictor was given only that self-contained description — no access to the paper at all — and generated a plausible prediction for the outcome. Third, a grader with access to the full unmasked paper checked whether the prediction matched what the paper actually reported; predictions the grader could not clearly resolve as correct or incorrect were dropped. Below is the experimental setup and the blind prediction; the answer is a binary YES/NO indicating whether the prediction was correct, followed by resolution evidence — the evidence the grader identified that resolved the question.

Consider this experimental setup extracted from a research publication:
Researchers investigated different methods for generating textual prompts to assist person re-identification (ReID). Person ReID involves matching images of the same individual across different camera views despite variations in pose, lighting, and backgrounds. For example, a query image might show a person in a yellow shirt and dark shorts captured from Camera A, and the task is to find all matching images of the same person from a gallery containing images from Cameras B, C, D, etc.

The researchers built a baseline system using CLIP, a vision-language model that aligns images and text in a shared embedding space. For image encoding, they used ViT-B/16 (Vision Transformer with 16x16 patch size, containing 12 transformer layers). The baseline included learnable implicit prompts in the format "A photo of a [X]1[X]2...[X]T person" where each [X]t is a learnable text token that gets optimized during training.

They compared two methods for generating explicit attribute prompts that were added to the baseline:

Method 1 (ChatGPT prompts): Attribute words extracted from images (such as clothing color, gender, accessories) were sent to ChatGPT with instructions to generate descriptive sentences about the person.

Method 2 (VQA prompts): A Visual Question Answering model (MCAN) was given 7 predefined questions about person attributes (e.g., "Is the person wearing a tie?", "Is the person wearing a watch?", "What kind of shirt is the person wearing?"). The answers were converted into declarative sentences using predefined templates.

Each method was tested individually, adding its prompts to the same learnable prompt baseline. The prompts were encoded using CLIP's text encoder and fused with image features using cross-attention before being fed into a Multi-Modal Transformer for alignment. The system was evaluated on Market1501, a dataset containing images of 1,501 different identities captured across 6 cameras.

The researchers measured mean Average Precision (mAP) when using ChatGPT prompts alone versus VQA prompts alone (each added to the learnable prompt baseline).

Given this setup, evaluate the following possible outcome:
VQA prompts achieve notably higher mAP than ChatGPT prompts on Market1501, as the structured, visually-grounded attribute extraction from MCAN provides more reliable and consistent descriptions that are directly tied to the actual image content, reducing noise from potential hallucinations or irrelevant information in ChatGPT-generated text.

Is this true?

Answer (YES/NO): NO